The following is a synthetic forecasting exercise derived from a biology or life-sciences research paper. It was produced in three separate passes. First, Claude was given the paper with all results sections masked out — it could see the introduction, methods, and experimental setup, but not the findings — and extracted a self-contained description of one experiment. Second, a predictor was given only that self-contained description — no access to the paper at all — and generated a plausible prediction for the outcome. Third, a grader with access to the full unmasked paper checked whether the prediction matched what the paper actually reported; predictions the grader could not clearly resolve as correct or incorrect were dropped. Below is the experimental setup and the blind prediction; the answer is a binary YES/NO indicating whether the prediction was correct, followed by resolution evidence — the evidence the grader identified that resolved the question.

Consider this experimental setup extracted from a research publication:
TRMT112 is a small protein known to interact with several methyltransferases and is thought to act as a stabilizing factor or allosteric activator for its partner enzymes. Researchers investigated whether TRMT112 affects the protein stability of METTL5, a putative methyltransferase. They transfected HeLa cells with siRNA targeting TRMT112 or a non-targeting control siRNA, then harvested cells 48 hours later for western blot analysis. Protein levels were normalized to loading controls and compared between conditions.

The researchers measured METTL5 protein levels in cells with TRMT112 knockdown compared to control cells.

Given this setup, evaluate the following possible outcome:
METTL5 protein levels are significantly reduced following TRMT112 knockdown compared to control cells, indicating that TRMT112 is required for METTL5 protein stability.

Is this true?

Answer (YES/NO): YES